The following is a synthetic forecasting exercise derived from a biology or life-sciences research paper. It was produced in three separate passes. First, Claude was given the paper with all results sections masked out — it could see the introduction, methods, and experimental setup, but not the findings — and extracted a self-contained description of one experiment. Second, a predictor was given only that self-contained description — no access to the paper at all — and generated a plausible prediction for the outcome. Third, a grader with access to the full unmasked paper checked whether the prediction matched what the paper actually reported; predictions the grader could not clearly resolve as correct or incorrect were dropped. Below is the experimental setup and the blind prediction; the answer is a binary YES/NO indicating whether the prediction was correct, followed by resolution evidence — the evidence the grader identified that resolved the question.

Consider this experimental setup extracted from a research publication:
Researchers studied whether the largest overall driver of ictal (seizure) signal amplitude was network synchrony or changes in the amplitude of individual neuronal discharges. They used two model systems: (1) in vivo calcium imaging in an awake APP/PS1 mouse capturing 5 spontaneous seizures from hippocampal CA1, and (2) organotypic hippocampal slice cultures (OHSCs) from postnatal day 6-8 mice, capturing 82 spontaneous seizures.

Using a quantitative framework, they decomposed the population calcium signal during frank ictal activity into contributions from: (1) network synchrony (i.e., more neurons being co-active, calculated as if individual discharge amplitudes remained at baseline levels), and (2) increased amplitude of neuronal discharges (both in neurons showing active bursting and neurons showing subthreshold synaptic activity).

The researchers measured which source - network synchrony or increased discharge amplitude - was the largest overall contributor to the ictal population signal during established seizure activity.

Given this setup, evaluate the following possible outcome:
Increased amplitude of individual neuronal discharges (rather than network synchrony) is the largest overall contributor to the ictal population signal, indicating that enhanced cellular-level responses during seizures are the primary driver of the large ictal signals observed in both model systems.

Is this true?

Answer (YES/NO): YES